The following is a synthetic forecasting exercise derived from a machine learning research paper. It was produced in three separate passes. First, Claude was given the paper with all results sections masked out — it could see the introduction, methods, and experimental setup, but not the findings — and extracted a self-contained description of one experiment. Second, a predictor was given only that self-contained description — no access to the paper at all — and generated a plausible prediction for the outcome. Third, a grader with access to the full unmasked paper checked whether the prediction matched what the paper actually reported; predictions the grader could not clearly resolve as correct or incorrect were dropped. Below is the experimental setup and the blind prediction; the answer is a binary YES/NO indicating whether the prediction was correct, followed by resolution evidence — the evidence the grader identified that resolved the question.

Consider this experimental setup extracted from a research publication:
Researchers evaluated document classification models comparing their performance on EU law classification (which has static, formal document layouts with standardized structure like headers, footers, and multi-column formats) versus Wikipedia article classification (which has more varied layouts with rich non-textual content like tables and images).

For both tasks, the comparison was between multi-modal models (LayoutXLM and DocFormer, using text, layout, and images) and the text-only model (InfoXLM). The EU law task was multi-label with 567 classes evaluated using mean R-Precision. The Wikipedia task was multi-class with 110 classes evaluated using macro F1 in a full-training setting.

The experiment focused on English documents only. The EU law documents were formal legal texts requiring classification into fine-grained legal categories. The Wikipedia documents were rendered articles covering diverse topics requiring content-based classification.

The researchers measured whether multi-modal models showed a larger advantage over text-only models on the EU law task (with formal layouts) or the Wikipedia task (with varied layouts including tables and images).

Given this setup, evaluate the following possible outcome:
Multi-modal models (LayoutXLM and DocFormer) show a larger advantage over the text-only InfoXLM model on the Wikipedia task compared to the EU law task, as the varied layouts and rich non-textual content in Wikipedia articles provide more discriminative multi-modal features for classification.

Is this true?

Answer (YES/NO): NO